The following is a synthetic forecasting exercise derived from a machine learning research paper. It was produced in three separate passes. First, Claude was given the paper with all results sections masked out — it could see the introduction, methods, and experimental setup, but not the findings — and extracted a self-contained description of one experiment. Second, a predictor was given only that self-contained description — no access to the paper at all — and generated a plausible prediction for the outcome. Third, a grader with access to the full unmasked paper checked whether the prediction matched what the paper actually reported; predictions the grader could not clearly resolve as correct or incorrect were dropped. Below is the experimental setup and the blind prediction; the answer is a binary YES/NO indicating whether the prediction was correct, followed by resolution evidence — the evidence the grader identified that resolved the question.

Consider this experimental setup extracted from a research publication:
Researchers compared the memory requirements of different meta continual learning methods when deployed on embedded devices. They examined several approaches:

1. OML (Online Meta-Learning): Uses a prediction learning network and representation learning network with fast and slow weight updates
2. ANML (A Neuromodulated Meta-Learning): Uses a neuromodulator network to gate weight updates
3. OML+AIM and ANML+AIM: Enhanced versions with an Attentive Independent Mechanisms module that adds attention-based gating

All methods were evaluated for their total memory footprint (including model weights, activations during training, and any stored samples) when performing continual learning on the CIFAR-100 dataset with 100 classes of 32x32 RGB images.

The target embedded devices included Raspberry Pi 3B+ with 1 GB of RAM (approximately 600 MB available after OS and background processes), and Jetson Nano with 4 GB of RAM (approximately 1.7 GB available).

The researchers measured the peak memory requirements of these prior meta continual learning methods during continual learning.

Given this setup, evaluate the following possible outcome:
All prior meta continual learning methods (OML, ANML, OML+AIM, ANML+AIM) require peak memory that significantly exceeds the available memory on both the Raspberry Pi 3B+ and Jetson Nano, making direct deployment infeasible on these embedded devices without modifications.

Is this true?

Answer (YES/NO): NO